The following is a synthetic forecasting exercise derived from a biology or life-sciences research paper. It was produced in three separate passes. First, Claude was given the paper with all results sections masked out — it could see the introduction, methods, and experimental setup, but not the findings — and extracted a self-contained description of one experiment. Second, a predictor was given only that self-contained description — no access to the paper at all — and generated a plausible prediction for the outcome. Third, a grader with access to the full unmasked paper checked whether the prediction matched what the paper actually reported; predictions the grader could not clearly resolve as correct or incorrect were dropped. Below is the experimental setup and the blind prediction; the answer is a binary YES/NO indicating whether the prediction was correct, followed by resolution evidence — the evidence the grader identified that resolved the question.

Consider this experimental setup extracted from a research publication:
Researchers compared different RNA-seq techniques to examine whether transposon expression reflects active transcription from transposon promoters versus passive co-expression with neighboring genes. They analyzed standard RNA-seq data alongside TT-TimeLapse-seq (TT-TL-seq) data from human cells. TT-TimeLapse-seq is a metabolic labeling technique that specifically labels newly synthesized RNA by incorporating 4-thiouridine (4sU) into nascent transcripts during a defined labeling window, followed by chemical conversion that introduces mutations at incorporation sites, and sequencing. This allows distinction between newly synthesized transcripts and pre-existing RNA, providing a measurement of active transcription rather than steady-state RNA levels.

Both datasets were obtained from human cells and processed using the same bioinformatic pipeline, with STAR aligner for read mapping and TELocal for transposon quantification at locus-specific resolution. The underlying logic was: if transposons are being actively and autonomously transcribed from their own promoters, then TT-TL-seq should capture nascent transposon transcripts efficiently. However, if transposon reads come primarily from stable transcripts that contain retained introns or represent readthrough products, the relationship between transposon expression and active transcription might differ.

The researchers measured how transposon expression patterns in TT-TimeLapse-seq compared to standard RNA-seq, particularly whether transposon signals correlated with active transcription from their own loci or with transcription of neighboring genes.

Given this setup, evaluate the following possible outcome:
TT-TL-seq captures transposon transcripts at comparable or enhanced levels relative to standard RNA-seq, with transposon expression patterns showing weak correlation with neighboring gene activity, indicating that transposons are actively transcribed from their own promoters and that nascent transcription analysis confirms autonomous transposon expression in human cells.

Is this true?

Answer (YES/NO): NO